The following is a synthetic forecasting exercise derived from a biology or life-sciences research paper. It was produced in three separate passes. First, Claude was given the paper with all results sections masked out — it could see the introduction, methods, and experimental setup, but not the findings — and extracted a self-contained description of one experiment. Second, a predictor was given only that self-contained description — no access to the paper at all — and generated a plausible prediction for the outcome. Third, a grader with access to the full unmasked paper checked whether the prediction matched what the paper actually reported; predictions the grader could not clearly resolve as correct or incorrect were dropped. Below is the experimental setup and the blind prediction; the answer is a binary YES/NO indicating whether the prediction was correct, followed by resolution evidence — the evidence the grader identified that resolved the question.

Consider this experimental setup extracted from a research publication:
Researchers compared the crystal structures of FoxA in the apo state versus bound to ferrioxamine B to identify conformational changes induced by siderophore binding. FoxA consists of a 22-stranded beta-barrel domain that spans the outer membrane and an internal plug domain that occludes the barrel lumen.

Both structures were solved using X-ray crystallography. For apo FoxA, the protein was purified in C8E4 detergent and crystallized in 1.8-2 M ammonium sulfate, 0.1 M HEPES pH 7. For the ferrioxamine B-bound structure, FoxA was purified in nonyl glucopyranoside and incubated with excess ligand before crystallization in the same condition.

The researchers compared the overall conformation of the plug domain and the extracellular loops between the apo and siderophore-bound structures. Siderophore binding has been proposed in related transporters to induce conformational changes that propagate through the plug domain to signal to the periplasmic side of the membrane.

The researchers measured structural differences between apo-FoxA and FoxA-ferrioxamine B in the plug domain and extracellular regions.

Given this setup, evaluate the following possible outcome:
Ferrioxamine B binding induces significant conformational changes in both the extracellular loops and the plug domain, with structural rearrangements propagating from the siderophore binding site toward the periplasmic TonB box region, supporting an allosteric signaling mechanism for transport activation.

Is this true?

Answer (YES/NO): NO